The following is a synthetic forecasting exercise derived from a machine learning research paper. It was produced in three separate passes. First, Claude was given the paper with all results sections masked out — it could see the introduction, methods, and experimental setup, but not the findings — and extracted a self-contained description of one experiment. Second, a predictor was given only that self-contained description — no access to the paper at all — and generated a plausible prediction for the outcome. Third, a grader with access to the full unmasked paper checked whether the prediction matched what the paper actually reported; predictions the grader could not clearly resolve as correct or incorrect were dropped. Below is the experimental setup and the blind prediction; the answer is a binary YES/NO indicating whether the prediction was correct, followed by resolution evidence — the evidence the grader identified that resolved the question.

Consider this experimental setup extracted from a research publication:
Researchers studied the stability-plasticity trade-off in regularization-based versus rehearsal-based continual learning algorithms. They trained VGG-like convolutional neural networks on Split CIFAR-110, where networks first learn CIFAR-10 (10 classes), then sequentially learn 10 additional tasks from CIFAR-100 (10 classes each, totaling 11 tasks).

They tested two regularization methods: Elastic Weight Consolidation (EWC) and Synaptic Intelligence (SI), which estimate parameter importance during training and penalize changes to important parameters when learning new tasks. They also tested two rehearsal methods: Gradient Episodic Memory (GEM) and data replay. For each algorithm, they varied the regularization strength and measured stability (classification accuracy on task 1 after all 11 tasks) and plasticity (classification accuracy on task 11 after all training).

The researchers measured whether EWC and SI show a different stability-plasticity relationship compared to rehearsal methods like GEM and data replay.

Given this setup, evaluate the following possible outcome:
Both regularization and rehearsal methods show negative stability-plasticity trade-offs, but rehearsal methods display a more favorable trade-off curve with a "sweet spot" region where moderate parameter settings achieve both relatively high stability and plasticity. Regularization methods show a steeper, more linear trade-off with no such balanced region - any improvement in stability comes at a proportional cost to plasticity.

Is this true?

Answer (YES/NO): NO